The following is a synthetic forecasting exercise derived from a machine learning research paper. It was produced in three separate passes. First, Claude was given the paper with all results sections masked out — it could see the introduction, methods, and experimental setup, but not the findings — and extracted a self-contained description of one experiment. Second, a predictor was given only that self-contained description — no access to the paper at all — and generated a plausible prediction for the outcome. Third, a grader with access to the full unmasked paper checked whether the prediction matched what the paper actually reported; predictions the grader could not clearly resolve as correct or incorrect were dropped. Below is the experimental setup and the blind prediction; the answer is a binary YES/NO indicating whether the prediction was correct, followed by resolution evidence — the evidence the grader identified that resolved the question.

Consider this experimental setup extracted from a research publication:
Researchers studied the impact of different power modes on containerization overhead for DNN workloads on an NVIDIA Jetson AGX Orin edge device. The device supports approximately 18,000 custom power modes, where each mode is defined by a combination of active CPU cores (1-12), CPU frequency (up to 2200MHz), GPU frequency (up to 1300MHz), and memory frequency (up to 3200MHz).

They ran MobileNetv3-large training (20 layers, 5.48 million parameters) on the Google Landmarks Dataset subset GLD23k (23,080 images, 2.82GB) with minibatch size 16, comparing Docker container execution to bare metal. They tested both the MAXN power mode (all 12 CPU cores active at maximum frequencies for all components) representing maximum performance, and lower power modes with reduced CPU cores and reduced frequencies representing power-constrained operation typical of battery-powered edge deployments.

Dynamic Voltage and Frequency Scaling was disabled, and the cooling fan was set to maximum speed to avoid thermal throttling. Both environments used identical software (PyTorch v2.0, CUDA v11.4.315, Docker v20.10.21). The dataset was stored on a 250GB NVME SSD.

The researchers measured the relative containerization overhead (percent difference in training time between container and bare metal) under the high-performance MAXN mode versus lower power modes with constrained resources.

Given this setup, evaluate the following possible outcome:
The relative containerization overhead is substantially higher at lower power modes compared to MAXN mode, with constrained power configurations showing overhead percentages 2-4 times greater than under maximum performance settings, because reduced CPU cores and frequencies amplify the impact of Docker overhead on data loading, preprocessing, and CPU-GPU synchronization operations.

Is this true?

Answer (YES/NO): YES